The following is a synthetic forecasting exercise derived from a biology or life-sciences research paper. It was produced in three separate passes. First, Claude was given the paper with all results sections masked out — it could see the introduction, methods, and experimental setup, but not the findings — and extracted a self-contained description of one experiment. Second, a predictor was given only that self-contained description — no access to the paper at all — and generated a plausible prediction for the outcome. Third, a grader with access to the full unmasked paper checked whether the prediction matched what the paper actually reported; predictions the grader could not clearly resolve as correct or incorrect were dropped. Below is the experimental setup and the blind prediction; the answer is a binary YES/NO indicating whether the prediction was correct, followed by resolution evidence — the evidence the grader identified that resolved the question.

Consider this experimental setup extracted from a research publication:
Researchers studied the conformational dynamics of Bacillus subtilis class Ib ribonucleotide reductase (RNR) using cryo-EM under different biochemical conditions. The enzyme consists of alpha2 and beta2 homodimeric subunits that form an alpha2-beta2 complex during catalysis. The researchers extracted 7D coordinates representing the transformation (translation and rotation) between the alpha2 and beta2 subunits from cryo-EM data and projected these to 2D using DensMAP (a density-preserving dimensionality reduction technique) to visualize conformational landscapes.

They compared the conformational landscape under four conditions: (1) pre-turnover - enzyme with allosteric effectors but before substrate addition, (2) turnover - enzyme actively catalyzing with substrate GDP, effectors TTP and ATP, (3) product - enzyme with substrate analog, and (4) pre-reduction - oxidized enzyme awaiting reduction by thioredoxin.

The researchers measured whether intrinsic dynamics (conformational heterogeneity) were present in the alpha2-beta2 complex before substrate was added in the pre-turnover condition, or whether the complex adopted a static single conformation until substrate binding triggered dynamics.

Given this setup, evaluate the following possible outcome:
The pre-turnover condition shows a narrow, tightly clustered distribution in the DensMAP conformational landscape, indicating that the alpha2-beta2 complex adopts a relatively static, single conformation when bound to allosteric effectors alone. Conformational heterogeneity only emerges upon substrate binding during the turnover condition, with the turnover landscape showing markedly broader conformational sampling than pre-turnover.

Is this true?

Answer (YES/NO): NO